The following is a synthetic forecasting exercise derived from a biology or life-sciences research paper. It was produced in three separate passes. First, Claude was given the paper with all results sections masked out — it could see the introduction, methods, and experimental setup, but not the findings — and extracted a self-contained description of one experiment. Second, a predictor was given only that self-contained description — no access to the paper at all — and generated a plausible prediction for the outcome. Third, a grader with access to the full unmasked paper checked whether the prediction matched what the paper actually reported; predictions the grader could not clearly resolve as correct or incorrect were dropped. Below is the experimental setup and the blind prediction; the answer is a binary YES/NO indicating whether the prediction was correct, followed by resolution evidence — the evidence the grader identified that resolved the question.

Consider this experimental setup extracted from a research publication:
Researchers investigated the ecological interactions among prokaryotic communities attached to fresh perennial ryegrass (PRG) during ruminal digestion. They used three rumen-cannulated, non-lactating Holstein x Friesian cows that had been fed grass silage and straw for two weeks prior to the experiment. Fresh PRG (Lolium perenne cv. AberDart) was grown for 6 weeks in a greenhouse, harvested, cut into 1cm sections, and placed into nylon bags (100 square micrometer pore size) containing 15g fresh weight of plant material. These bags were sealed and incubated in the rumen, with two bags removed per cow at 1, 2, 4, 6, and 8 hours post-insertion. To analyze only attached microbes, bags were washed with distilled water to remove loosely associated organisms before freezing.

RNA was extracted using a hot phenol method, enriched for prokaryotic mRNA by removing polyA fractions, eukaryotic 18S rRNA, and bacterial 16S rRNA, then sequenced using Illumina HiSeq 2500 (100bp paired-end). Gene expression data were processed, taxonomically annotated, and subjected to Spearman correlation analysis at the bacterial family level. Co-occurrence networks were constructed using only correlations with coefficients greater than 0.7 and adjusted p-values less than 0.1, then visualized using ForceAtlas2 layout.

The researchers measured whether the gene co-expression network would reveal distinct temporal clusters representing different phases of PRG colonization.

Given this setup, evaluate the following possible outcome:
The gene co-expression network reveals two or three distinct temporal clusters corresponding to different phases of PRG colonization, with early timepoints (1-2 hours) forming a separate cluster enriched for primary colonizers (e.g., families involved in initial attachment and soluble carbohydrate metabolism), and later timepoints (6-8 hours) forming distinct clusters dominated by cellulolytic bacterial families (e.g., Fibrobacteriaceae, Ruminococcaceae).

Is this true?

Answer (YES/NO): NO